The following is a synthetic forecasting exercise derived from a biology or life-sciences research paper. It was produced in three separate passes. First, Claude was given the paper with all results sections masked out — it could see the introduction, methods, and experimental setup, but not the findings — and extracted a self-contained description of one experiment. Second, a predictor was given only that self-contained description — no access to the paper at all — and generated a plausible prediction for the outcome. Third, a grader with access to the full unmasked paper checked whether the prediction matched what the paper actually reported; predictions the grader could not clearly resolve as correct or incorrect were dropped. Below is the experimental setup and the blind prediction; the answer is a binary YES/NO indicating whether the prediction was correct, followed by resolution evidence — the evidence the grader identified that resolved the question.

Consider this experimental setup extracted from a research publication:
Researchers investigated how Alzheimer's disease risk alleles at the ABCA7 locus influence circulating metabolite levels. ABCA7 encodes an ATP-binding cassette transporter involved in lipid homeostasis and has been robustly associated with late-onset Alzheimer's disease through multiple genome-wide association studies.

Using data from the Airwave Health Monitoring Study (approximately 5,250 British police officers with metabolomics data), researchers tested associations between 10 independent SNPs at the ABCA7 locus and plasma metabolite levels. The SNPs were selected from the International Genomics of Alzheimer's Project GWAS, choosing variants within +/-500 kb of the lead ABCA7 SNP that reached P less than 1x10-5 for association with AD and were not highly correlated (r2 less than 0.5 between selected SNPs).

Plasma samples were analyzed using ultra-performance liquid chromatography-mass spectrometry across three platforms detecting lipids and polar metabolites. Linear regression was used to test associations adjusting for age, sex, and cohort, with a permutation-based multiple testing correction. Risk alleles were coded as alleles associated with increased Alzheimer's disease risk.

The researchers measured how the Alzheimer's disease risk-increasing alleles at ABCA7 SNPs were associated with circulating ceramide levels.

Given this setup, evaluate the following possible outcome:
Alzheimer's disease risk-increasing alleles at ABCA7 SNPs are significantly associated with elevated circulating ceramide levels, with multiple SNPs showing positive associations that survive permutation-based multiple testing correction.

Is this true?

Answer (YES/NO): NO